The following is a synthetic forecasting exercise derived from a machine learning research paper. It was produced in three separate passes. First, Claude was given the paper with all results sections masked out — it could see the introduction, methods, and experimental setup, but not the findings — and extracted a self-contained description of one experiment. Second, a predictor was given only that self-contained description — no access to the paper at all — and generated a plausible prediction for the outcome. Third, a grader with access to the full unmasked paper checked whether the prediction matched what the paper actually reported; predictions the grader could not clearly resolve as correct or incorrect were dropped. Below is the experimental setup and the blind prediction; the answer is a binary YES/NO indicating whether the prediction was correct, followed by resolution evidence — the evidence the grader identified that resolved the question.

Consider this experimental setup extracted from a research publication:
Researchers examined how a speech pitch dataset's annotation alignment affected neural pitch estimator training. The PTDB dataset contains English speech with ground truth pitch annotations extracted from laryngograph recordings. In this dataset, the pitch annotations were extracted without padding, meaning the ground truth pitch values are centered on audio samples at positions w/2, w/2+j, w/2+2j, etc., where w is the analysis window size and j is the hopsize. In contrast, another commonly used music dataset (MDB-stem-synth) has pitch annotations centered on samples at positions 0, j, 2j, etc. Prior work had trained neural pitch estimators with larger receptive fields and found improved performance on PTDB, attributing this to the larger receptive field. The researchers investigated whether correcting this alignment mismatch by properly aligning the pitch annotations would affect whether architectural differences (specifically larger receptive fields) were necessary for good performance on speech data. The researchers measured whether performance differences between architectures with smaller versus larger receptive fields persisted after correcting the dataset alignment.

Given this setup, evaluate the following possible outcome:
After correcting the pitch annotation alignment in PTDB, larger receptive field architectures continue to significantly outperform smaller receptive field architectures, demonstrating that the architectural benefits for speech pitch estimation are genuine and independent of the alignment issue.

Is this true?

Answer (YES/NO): NO